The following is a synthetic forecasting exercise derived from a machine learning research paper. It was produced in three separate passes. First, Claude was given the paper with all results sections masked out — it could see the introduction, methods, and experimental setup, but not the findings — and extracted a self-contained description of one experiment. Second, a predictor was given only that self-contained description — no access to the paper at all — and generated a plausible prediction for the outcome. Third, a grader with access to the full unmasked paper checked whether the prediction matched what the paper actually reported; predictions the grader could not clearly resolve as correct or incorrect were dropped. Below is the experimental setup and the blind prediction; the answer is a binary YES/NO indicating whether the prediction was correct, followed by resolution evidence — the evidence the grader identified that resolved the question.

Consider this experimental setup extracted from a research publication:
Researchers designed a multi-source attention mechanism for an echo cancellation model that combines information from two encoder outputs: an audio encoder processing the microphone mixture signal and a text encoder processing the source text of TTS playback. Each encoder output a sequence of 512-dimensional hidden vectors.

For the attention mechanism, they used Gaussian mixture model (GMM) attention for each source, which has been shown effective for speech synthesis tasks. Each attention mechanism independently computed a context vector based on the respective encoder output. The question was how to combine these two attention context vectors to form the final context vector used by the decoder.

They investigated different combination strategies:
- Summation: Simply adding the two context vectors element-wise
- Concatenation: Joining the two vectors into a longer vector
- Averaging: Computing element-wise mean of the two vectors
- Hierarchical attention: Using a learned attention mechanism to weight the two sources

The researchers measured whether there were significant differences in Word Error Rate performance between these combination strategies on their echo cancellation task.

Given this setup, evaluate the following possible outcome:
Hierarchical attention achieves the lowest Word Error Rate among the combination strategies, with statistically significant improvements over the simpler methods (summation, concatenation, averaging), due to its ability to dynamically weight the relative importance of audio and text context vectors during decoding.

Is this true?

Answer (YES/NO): NO